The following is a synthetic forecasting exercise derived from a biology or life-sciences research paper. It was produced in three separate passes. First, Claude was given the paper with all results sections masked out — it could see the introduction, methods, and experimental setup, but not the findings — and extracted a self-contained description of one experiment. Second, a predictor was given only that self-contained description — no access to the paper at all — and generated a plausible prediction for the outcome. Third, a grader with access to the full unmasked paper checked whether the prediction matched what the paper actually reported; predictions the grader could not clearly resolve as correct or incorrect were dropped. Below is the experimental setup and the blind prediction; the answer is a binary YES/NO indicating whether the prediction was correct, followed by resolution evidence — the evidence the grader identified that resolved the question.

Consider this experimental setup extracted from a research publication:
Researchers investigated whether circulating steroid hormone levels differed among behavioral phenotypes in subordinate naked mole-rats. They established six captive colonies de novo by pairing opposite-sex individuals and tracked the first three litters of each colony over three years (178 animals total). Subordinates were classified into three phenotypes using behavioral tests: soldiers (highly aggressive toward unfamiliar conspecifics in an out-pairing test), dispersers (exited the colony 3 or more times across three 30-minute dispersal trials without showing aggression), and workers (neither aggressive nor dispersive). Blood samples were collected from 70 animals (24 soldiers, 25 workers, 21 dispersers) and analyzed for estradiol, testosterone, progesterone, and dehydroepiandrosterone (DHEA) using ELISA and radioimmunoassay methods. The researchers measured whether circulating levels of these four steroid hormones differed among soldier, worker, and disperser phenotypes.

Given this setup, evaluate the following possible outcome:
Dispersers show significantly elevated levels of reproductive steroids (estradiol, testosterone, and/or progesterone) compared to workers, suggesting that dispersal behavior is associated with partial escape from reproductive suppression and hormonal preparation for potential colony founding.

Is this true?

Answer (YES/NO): NO